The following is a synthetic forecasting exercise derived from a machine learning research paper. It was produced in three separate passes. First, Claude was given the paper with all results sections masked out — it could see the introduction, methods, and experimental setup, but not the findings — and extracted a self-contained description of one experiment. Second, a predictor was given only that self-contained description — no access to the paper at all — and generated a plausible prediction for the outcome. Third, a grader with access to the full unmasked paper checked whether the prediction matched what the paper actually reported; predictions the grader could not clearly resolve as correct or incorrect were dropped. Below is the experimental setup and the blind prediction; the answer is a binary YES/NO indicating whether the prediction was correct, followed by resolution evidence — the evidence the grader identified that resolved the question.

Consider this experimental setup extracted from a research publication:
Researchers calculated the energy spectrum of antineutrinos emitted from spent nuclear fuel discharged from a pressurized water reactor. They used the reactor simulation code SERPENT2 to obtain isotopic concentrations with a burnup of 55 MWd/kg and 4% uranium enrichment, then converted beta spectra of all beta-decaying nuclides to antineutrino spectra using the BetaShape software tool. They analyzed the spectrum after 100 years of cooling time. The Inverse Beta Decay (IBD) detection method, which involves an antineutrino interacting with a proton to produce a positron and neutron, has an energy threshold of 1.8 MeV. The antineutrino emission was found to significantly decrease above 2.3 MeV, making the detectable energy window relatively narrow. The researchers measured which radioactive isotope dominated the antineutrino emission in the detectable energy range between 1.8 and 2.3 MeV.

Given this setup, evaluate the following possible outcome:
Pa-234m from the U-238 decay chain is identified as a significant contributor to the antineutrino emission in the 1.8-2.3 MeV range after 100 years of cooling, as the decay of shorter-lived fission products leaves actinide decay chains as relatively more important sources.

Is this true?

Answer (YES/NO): NO